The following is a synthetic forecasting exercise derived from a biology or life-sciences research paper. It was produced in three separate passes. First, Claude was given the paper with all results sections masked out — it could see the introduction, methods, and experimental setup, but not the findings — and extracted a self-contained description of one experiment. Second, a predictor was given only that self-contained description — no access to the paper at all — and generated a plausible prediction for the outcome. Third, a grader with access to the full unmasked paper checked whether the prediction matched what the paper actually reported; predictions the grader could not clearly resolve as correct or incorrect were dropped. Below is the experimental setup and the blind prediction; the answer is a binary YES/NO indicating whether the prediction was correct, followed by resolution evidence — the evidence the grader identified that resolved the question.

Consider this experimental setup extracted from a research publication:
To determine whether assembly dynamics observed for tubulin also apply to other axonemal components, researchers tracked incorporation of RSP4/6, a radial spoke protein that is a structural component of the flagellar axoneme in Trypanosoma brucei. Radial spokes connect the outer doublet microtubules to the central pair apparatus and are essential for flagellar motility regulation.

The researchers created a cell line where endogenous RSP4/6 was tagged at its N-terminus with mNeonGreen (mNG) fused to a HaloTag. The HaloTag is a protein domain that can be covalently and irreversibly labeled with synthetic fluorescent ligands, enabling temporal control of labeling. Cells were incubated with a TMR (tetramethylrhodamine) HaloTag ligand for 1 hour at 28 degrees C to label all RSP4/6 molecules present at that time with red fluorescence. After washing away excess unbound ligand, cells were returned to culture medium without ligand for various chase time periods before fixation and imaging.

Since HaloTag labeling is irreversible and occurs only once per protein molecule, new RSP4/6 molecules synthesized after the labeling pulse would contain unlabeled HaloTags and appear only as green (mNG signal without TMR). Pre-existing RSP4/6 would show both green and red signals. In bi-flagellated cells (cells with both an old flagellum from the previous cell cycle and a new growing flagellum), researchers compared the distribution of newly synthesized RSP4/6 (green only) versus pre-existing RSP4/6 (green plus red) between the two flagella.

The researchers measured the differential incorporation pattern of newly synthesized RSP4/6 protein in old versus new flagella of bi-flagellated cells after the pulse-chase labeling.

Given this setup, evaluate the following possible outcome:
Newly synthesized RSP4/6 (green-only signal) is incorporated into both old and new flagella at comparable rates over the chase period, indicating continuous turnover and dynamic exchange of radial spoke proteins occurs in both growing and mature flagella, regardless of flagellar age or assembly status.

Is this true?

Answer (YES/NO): NO